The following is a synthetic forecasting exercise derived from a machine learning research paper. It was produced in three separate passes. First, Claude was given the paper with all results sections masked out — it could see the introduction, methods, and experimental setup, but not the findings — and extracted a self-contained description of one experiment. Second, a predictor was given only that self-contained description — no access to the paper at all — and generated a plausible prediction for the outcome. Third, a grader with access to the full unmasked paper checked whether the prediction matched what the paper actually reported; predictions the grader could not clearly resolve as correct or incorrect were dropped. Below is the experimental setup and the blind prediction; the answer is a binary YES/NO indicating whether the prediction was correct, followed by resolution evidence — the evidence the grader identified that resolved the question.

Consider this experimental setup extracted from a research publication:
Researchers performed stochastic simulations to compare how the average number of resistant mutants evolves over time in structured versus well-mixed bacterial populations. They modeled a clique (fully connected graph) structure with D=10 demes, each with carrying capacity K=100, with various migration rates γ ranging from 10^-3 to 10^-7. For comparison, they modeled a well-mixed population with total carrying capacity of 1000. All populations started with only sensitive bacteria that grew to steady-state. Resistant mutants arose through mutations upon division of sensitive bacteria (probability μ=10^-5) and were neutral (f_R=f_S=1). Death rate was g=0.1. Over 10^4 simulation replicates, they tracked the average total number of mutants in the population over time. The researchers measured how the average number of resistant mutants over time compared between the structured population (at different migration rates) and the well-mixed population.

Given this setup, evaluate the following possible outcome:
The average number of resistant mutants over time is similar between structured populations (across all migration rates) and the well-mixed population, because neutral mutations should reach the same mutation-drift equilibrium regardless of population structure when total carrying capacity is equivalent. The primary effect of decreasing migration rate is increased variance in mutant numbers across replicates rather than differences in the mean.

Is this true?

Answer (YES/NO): NO